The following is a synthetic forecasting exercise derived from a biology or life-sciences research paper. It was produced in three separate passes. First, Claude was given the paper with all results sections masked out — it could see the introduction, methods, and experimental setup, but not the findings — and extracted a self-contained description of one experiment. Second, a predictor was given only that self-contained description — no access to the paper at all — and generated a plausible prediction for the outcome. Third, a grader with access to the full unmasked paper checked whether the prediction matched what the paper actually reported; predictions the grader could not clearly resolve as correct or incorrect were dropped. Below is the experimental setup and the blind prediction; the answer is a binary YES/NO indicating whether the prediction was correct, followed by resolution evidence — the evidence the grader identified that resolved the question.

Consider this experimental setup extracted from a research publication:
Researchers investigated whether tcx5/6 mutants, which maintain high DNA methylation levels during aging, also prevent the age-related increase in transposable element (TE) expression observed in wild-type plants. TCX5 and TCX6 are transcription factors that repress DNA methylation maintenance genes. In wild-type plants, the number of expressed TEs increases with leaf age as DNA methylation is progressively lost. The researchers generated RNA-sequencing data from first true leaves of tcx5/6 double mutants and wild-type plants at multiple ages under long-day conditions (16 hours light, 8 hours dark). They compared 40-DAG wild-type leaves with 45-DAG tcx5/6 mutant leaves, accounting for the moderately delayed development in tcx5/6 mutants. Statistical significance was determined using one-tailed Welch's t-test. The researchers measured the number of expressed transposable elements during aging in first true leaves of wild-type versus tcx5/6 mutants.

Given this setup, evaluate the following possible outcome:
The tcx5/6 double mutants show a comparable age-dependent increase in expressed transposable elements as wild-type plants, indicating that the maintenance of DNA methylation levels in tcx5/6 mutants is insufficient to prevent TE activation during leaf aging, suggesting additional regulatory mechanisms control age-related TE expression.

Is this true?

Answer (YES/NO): NO